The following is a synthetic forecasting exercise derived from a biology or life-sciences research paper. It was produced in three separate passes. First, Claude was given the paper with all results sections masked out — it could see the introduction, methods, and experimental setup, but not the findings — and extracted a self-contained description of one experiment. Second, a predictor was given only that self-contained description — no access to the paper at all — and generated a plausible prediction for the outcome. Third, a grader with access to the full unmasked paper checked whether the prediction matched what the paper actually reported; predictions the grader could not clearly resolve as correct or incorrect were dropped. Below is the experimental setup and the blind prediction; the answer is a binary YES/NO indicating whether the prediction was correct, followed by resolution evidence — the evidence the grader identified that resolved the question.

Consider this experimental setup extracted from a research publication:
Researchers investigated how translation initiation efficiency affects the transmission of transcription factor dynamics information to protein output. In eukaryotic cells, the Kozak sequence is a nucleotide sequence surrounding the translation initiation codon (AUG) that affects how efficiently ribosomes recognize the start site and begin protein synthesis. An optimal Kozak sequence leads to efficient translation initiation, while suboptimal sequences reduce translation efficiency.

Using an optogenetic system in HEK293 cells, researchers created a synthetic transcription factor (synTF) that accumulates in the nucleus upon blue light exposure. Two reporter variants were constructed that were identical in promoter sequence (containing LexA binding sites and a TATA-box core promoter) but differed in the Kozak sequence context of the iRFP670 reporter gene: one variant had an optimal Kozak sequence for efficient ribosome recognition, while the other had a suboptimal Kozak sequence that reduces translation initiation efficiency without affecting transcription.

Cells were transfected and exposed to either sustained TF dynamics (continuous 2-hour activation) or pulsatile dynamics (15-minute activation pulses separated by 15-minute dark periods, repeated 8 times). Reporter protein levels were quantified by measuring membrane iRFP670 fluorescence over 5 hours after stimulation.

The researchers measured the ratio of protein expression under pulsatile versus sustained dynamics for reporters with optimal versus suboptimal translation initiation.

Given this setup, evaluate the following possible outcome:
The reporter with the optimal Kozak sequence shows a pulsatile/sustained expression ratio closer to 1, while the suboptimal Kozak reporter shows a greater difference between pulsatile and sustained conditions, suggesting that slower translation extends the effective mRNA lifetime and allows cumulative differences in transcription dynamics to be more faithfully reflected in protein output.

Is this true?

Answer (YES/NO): NO